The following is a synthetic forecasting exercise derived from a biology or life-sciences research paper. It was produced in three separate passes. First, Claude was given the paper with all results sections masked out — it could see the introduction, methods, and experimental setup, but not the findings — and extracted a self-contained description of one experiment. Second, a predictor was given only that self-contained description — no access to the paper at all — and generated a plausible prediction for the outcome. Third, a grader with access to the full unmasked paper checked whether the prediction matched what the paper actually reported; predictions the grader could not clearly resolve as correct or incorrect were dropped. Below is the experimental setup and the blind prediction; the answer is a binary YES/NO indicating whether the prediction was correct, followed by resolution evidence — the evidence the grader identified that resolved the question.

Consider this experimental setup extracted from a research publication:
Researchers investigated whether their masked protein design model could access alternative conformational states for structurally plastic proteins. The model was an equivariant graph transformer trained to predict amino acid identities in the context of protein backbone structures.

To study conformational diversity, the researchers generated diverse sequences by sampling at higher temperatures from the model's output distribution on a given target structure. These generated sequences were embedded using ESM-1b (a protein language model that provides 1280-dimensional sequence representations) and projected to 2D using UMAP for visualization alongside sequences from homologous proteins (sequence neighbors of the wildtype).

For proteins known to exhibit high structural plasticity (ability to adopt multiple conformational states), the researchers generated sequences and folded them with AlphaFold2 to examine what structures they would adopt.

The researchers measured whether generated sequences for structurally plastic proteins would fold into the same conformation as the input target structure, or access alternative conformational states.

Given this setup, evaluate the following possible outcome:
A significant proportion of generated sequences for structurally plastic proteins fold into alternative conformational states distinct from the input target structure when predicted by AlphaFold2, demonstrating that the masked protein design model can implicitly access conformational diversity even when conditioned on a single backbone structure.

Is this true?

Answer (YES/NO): YES